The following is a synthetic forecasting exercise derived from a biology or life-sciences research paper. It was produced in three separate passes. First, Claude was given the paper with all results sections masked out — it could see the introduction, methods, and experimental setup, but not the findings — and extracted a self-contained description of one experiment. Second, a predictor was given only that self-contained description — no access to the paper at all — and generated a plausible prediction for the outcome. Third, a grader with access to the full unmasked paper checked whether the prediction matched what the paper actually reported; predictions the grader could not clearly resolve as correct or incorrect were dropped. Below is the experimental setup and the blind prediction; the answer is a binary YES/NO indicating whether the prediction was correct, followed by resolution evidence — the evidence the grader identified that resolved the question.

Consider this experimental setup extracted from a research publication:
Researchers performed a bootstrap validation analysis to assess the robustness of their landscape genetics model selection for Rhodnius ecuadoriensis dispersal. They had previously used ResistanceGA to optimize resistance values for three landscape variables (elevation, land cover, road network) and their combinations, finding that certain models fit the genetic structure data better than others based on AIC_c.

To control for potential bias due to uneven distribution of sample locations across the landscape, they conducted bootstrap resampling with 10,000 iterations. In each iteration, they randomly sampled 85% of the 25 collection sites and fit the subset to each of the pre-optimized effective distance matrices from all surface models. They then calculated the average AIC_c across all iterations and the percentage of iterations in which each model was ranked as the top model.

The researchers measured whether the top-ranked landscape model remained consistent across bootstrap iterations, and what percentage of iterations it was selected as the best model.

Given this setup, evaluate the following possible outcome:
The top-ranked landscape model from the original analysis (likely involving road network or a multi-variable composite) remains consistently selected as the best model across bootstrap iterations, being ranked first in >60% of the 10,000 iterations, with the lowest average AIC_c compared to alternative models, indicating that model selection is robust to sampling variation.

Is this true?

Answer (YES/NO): NO